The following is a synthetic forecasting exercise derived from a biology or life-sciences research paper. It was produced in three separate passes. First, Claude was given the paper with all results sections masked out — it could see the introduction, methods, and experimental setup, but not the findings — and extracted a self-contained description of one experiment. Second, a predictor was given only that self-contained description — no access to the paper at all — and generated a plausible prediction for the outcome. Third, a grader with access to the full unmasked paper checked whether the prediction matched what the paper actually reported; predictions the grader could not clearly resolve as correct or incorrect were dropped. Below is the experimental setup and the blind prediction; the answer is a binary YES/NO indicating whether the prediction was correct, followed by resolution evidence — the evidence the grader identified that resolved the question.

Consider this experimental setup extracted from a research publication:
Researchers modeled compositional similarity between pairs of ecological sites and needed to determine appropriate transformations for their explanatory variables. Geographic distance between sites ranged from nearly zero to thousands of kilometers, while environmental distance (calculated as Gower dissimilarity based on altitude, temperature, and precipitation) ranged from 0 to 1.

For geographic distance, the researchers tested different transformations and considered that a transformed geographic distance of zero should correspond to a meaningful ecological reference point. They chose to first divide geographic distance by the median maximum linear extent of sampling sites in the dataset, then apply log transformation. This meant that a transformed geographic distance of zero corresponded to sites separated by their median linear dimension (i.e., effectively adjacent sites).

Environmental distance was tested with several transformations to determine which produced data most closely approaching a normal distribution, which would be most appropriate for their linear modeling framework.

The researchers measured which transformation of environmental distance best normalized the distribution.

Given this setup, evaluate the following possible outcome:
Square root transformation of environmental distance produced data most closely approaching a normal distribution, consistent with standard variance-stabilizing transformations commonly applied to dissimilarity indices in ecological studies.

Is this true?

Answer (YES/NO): NO